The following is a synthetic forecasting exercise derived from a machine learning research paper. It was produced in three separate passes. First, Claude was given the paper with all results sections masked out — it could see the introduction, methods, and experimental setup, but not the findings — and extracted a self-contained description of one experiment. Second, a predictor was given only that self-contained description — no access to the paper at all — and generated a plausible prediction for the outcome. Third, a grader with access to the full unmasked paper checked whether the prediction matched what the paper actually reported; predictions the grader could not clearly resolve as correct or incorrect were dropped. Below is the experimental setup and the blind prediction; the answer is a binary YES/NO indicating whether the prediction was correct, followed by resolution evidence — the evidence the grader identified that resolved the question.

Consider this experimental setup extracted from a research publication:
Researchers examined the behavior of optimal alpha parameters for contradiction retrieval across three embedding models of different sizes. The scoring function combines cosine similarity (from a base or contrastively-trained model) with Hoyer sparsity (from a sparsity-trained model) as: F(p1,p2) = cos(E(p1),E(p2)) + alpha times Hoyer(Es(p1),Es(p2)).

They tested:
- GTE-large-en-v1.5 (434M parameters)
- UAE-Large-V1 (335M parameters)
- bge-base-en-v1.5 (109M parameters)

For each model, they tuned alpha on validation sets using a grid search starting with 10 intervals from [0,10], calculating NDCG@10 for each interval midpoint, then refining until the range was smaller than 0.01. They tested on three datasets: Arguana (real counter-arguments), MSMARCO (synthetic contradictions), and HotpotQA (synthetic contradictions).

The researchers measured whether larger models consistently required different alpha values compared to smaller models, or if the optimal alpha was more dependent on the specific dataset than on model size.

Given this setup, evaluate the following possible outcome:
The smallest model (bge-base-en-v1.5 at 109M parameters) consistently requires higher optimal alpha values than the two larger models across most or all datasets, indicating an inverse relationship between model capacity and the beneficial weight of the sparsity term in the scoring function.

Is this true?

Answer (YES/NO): NO